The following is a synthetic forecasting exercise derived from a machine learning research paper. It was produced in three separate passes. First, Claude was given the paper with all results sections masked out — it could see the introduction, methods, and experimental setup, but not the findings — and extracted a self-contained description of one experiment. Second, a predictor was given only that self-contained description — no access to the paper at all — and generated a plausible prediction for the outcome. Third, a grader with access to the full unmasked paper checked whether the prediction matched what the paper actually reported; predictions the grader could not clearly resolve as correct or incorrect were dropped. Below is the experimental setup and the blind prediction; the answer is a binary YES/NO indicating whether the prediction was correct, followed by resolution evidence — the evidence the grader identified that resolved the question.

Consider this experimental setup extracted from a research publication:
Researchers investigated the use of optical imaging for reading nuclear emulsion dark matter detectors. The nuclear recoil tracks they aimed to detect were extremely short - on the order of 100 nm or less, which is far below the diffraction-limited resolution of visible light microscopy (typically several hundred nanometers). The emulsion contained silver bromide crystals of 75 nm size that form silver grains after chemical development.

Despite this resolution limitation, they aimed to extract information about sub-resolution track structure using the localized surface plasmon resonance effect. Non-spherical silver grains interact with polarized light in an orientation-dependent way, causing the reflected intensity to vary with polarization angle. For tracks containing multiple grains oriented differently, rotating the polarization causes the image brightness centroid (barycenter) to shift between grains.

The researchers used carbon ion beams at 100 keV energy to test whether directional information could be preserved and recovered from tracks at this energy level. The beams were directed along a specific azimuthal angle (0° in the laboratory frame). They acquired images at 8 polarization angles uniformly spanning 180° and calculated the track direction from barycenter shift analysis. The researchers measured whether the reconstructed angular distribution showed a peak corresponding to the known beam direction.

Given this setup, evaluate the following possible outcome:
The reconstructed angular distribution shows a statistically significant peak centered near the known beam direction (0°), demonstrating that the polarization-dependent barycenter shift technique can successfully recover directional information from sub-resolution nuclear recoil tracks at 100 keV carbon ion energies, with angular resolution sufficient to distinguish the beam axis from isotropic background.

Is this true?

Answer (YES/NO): YES